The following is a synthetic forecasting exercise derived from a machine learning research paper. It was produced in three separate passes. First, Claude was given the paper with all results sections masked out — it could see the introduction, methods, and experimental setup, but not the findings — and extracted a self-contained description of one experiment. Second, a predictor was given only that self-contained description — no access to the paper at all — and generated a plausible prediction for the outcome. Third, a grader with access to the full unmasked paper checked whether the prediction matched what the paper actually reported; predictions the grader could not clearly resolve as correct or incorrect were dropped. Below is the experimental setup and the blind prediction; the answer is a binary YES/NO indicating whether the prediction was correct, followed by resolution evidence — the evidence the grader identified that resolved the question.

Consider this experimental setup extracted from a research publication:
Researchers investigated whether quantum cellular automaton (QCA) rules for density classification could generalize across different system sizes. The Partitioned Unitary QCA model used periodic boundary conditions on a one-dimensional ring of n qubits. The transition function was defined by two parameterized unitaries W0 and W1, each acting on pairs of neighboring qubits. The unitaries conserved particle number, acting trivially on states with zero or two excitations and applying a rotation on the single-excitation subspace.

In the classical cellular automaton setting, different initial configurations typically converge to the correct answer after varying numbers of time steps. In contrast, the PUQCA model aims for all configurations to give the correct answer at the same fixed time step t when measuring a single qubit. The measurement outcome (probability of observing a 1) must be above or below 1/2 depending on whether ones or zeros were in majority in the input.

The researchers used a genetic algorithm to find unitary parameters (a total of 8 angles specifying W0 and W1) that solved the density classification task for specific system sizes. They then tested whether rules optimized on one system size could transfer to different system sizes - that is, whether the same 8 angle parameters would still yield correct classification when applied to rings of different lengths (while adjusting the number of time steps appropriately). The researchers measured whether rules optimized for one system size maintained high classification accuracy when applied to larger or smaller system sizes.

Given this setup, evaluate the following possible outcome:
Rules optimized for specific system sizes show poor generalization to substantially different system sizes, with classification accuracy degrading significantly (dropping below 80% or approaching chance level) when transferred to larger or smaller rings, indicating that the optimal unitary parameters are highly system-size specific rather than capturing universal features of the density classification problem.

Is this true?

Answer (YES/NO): NO